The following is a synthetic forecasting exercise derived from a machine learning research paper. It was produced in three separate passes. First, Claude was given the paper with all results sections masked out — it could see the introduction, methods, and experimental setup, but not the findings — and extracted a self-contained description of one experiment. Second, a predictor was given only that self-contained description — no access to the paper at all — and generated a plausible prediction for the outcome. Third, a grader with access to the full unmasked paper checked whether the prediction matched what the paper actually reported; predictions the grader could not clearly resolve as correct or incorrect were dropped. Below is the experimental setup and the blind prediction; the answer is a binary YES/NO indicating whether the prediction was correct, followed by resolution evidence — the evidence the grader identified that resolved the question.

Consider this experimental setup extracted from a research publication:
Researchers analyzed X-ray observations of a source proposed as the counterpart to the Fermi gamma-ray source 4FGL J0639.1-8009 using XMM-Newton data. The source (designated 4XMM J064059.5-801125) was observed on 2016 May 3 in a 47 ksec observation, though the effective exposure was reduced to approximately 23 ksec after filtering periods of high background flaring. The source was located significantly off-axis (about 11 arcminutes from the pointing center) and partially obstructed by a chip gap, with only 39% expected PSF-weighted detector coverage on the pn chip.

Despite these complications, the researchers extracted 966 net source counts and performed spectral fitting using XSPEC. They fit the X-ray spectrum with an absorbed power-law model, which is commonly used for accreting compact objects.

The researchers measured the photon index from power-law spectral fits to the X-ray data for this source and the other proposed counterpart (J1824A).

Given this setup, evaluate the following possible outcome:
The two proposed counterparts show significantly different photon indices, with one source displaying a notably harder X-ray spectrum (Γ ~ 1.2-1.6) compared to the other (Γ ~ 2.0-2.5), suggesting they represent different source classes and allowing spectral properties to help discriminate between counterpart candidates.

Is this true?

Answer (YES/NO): NO